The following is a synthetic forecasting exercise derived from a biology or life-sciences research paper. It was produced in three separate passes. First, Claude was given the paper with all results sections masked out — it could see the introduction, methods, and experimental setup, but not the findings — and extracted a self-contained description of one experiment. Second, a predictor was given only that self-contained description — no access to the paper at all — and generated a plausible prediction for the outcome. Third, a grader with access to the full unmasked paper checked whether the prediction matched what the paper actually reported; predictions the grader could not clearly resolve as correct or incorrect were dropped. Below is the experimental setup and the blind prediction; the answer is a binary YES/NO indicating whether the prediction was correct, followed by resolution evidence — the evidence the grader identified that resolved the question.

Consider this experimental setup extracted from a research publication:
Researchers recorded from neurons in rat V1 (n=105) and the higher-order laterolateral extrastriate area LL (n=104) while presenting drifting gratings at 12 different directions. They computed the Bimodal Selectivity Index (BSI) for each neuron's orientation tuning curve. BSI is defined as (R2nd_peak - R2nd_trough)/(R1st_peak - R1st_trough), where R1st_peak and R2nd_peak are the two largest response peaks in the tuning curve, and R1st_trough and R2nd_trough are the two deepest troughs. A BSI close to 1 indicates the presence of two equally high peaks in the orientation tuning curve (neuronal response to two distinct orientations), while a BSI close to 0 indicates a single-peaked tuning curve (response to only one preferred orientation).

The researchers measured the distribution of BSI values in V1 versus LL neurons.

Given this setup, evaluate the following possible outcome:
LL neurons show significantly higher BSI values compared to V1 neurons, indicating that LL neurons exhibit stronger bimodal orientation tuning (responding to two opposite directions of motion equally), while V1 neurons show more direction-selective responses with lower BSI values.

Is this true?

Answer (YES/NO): NO